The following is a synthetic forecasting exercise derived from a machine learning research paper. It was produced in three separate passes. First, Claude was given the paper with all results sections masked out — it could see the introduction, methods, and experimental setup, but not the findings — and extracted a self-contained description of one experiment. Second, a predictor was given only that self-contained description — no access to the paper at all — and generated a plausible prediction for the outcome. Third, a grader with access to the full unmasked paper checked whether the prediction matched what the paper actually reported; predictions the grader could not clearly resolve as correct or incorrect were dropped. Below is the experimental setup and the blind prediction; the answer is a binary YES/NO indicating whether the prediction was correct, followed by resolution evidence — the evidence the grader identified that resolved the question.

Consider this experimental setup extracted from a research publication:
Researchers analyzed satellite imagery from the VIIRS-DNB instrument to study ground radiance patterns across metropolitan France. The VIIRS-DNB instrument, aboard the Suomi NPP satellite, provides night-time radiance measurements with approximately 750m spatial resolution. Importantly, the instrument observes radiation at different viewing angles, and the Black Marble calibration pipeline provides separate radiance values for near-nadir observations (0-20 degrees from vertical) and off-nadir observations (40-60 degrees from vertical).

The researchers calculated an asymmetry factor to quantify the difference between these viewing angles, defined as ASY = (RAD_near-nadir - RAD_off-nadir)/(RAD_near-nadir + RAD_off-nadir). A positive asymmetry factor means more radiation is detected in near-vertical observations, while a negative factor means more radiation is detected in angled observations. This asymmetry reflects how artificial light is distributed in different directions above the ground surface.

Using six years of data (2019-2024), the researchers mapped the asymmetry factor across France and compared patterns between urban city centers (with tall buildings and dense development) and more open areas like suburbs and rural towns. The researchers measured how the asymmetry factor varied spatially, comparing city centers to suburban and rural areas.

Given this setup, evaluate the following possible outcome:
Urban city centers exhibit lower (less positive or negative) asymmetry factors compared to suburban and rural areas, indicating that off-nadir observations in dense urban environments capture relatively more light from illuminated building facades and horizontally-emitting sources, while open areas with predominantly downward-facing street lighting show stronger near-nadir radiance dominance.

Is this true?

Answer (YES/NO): NO